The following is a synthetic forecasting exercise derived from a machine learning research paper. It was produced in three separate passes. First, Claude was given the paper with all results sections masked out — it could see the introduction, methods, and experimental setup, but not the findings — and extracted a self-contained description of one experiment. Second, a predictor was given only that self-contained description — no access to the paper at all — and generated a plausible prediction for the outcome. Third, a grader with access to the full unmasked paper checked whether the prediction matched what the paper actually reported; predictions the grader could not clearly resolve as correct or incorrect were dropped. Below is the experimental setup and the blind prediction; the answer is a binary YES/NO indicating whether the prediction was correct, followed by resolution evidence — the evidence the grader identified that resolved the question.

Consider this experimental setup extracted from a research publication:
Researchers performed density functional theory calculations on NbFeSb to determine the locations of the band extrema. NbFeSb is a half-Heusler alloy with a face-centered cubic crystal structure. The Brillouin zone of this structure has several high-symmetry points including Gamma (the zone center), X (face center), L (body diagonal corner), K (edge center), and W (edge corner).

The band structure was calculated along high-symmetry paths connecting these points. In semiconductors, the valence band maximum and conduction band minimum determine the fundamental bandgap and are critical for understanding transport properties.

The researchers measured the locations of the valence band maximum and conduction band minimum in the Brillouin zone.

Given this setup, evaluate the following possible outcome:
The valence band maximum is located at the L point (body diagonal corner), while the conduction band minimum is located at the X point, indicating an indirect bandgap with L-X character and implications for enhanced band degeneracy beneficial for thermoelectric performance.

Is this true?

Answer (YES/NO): YES